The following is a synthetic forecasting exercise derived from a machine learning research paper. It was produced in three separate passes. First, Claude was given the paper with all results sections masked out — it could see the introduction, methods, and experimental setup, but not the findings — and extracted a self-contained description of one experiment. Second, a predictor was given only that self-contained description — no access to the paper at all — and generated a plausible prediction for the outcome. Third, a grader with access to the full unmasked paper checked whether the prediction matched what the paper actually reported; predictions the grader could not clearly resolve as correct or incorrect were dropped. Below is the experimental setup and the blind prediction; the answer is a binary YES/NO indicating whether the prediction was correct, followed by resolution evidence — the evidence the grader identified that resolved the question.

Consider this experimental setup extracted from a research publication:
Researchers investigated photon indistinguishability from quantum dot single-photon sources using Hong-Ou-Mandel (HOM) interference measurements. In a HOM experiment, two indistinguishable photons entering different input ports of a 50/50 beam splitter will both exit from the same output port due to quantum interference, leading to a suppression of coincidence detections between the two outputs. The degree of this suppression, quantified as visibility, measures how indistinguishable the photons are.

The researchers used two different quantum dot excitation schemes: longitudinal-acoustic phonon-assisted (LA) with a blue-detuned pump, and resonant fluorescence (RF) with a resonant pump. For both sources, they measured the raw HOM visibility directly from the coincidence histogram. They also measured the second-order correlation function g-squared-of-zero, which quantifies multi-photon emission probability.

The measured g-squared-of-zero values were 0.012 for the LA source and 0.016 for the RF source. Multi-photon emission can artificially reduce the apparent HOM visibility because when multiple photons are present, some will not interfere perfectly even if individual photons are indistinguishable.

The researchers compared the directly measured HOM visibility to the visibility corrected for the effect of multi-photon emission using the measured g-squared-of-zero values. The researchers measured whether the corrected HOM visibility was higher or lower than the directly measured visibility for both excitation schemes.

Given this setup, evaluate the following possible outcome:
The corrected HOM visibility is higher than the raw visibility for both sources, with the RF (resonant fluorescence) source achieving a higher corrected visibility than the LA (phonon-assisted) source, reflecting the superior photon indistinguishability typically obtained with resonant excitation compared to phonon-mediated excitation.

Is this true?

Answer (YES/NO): YES